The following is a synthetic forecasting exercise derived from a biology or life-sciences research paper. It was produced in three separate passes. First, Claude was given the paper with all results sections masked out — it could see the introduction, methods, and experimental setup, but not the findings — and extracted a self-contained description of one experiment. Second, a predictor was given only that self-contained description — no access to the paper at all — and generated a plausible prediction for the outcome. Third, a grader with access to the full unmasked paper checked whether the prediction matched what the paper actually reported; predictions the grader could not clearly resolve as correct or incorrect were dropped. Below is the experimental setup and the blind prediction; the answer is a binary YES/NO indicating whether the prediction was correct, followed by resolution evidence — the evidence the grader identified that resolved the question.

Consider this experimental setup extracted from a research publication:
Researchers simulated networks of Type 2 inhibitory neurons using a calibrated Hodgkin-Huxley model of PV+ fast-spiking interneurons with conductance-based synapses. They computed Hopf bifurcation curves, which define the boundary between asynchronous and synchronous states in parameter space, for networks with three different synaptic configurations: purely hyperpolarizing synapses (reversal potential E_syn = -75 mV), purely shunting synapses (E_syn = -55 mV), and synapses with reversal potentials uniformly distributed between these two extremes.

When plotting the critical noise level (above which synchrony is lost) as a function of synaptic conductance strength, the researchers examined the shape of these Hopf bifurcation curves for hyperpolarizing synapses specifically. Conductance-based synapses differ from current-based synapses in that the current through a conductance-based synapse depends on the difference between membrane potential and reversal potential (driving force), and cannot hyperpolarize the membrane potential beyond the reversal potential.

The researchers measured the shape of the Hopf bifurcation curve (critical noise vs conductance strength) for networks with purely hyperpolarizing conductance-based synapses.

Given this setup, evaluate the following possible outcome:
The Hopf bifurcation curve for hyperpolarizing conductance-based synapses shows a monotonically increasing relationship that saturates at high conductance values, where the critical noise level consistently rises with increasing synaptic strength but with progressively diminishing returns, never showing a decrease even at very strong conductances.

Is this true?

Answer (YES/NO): YES